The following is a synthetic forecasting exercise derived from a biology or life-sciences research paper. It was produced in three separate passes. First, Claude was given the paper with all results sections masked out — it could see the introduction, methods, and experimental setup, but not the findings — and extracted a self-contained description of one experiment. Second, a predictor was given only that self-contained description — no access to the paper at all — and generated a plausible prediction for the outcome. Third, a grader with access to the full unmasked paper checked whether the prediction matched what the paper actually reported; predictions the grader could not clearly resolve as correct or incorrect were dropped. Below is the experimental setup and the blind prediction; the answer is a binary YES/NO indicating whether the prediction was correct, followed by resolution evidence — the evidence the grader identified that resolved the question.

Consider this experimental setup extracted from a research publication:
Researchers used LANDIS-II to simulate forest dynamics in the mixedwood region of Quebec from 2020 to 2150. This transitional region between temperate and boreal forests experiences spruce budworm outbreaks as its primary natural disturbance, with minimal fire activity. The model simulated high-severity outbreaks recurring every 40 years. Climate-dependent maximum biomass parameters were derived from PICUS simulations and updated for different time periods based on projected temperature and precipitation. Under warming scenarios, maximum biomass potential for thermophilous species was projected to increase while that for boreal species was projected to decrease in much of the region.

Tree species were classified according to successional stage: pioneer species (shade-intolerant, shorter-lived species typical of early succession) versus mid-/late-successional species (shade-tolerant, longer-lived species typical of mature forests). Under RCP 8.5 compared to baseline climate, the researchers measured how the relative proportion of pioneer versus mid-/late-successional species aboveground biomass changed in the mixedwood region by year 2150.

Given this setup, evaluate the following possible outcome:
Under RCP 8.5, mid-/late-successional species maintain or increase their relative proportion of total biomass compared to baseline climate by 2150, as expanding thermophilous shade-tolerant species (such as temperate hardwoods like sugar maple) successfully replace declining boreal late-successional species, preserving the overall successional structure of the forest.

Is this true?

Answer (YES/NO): NO